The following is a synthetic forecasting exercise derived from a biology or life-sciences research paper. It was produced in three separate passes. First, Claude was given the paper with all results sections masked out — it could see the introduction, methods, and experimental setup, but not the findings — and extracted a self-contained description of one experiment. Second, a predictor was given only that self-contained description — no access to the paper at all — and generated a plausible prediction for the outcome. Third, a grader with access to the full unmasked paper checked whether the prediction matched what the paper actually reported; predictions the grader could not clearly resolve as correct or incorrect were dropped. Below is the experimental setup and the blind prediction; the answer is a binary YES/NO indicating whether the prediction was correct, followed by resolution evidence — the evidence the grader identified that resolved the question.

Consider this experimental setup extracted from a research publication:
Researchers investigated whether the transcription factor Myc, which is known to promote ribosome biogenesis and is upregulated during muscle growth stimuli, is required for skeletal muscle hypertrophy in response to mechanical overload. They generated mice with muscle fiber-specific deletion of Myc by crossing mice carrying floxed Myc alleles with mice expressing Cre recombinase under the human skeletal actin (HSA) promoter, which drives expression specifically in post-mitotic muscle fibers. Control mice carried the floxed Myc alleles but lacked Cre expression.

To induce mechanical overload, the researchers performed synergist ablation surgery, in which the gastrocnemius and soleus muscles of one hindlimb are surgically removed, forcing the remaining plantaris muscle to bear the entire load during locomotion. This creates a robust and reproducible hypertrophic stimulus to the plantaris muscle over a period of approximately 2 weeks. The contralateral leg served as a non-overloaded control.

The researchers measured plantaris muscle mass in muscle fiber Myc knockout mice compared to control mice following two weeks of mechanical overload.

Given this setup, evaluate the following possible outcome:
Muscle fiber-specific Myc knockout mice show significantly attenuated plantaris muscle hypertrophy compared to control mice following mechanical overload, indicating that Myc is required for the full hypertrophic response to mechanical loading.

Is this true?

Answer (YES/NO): NO